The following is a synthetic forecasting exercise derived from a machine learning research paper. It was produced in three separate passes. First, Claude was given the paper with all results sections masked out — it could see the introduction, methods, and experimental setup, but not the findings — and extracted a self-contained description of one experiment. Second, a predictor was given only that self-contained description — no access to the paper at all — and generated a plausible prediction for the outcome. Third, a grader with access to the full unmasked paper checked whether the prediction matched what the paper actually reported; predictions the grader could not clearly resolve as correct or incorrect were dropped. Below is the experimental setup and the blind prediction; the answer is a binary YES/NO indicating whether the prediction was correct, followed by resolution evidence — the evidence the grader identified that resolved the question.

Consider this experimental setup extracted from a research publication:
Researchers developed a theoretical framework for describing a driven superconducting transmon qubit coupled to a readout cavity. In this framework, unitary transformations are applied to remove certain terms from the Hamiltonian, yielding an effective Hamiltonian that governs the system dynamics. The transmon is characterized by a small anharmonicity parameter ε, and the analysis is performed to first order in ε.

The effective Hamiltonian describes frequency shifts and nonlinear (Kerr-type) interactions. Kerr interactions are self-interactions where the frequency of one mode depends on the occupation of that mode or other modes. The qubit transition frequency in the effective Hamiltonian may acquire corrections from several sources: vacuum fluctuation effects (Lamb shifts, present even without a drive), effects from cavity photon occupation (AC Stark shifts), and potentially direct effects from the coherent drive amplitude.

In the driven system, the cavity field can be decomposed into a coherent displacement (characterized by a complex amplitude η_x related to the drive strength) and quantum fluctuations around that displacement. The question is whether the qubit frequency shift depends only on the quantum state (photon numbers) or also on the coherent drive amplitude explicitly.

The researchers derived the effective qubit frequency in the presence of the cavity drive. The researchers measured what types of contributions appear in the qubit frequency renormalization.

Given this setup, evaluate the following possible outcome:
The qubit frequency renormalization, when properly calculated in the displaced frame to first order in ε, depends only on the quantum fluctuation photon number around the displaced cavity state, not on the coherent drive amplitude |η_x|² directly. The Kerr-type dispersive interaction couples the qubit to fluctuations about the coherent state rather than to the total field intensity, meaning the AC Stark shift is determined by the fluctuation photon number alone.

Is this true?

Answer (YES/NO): NO